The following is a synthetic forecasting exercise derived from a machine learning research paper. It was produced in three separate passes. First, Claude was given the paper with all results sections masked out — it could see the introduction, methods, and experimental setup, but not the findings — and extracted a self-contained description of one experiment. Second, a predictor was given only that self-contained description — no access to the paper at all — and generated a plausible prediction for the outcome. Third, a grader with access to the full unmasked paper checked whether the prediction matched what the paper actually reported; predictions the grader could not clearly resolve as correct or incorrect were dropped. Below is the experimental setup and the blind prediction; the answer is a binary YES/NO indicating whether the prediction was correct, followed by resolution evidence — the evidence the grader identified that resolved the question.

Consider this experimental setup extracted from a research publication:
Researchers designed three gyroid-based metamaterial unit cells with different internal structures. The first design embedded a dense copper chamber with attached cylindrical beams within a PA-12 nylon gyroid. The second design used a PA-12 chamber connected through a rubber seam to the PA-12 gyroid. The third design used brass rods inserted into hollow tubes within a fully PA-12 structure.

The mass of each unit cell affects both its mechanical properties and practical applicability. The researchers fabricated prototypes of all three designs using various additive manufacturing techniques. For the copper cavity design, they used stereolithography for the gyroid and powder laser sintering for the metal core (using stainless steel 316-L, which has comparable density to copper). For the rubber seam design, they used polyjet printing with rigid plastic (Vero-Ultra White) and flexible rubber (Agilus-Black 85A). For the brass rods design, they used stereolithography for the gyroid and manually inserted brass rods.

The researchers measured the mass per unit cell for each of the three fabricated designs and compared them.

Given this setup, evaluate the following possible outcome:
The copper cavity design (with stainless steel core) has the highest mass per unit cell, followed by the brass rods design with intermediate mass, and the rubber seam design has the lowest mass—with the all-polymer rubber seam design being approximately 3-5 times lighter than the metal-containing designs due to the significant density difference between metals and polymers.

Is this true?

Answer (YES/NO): NO